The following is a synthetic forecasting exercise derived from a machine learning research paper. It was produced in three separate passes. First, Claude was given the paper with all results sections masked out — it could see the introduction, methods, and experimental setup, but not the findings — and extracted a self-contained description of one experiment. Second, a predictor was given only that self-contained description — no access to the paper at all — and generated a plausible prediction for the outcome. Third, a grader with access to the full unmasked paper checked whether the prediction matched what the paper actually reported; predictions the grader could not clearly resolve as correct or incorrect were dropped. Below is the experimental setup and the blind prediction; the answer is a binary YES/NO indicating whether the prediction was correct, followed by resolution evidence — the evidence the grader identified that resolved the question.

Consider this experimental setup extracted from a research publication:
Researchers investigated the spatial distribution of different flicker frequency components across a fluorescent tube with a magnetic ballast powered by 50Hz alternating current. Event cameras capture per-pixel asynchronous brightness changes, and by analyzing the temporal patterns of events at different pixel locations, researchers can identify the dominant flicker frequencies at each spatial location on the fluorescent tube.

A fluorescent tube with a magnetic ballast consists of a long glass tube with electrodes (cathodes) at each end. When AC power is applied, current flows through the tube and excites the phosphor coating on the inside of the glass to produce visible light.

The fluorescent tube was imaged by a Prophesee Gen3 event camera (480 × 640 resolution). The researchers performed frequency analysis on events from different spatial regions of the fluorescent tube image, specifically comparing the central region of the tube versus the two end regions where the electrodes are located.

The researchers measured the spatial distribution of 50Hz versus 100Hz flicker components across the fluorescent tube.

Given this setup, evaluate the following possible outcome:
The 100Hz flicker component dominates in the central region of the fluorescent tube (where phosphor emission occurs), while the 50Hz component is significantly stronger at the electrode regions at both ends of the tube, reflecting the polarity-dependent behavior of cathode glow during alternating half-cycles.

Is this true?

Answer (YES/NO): YES